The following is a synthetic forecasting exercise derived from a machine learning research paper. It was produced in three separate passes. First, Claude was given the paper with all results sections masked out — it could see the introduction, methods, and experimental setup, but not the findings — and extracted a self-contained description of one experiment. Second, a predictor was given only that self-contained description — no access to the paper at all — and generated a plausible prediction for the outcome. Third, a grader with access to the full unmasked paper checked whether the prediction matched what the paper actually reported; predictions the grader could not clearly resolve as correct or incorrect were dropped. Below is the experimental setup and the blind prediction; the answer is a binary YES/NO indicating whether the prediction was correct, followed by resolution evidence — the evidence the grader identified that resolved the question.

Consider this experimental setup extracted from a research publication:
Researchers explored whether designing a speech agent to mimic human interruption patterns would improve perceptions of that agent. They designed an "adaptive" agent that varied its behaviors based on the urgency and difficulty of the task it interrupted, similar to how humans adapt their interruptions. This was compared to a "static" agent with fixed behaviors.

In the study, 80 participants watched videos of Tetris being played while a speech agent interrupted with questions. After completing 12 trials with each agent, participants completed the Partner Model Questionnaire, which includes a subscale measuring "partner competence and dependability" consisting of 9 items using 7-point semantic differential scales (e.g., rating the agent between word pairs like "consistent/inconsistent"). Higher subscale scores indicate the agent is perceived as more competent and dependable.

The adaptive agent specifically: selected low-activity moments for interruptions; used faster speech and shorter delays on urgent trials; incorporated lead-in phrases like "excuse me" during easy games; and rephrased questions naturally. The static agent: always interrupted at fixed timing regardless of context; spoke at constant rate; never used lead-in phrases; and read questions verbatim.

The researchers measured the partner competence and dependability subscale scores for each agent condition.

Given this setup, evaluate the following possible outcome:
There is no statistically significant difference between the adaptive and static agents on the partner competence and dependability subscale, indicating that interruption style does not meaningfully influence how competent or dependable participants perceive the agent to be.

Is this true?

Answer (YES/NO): NO